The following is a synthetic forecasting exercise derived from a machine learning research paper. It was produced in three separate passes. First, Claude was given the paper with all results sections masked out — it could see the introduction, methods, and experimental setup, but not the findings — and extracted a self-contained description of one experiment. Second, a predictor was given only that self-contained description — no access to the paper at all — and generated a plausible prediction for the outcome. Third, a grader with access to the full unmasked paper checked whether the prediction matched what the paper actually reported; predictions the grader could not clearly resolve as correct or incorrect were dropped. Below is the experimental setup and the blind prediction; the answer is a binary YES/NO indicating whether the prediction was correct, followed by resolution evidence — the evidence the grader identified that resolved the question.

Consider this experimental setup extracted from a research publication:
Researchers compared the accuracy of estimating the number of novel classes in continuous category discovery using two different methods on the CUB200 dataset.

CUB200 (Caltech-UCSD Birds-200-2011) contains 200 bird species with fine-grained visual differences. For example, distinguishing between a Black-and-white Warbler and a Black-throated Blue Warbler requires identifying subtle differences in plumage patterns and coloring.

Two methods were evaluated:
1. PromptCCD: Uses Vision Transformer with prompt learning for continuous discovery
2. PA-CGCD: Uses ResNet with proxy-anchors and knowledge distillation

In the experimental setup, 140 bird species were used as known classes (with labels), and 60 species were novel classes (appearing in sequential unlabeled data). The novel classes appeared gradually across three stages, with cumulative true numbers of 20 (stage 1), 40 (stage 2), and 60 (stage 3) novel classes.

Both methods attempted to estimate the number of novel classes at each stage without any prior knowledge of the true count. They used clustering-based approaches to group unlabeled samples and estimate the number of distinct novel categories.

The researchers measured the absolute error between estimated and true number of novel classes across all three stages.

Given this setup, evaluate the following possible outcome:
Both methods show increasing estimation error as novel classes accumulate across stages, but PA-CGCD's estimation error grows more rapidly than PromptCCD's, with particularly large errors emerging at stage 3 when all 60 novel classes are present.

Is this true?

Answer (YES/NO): YES